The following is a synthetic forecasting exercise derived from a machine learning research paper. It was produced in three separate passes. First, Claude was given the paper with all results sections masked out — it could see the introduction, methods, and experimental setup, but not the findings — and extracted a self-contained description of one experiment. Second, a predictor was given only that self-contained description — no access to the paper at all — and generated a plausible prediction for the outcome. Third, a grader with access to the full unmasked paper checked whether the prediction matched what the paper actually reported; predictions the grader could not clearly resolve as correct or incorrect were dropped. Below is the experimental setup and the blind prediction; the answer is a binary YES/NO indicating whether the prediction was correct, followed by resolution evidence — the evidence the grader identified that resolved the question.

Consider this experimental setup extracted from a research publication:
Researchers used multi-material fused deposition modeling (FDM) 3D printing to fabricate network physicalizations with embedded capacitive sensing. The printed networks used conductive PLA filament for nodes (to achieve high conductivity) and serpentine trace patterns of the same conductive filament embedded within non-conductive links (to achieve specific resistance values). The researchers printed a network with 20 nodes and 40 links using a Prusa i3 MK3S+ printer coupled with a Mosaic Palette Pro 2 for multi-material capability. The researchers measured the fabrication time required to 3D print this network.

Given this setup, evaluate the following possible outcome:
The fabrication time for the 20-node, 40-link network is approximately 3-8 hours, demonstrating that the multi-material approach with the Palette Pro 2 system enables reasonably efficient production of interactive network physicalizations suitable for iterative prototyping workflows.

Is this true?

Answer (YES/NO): NO